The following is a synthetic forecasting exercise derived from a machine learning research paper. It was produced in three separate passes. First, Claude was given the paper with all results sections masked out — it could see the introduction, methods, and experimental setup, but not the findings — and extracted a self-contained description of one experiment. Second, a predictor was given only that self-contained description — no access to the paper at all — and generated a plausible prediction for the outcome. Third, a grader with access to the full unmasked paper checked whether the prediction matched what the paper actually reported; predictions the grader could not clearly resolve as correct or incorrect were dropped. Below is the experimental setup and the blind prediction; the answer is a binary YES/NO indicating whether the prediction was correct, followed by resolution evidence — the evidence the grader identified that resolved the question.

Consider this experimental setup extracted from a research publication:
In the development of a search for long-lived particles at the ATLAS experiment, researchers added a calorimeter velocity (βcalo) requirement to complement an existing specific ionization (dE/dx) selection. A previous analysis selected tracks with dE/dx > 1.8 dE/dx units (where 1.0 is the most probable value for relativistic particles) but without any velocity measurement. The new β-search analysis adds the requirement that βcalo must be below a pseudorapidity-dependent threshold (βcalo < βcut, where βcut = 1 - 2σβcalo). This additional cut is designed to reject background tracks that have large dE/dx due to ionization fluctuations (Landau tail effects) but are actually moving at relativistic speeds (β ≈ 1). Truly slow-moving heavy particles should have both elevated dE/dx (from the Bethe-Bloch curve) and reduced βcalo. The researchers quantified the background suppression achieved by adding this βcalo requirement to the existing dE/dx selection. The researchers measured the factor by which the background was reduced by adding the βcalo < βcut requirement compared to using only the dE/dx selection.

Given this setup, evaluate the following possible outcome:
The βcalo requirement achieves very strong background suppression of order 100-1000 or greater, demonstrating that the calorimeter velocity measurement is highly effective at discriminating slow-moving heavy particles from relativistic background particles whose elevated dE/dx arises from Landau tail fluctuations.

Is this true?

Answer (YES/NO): NO